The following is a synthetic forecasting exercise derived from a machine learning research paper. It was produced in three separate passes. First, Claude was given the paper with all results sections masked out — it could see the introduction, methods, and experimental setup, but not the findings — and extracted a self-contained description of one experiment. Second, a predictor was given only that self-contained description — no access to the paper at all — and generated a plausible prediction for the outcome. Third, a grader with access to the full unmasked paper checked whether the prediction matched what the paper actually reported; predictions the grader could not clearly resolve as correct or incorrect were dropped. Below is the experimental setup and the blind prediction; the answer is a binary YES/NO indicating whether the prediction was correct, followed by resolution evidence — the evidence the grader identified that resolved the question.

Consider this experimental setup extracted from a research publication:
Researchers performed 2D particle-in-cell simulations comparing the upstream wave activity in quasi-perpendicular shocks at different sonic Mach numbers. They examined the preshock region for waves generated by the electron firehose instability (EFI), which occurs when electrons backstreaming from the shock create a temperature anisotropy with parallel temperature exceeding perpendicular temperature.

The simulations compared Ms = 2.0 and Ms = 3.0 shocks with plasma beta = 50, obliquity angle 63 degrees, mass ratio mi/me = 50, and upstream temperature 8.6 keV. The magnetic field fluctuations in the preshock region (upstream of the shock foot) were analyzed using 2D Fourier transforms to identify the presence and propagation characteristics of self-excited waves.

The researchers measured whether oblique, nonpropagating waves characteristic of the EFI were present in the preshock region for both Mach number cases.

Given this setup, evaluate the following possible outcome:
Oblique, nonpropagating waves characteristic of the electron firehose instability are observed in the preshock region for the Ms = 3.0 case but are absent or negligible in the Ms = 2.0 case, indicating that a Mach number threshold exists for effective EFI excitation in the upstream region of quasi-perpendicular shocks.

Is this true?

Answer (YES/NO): YES